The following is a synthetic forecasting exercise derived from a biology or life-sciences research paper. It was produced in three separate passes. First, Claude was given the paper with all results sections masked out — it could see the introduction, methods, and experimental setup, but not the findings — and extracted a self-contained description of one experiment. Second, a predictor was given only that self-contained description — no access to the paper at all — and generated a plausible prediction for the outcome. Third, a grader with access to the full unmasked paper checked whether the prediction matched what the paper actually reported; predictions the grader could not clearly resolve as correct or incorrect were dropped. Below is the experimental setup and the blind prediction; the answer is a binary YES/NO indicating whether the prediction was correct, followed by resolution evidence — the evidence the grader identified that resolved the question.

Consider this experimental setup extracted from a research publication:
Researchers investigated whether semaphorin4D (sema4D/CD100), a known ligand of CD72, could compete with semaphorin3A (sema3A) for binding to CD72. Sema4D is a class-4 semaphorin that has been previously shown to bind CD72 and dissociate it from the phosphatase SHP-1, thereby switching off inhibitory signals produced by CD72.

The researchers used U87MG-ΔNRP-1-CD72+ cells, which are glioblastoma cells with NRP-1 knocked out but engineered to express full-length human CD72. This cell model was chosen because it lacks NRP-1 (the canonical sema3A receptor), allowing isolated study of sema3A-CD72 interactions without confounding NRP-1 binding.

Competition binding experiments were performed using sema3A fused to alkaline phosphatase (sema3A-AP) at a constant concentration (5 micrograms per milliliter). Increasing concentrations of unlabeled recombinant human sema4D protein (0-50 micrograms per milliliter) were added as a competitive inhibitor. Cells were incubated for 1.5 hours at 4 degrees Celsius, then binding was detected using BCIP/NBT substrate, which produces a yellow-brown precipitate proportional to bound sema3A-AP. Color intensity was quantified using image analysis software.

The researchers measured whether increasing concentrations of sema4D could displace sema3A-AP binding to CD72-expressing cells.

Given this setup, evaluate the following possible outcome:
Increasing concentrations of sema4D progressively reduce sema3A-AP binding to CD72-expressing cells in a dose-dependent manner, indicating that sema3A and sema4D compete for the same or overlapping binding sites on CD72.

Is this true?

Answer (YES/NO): YES